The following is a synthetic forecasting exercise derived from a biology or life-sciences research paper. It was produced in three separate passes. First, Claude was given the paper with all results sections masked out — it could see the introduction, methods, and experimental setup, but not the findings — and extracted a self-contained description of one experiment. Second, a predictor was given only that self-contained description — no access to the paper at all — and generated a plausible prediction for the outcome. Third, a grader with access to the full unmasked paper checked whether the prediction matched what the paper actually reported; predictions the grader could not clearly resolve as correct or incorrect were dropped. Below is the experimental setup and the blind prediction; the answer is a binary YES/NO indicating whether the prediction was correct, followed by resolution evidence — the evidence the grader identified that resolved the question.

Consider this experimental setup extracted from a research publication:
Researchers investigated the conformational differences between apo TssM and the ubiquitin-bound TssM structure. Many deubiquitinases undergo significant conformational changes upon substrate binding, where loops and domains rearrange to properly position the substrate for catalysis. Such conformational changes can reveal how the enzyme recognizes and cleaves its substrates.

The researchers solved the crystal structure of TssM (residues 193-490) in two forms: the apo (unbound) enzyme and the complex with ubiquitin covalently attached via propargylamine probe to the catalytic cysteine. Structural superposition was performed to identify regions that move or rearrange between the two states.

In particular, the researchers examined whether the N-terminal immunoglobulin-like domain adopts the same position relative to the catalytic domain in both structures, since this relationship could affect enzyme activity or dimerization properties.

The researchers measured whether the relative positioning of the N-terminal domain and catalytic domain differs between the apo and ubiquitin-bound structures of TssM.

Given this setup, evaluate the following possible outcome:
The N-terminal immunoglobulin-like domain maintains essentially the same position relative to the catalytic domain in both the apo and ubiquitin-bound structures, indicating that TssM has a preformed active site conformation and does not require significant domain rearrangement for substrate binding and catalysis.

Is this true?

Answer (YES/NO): YES